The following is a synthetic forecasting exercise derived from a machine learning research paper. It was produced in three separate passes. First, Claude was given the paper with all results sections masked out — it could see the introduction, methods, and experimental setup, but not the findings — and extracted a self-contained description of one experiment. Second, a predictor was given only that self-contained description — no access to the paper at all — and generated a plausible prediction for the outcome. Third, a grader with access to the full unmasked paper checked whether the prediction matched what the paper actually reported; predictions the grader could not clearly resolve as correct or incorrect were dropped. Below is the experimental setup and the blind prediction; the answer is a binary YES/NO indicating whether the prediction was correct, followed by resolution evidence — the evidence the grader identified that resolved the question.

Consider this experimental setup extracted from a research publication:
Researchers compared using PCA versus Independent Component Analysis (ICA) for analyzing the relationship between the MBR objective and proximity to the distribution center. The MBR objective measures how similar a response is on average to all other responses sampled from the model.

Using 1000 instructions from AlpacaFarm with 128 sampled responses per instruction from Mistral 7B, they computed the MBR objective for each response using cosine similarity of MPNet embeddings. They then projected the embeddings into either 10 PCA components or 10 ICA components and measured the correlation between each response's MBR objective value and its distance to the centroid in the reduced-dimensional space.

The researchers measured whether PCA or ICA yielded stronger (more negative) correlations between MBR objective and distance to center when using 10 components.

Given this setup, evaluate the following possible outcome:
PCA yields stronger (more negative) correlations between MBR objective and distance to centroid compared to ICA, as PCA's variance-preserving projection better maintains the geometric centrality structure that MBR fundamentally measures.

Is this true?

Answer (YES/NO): YES